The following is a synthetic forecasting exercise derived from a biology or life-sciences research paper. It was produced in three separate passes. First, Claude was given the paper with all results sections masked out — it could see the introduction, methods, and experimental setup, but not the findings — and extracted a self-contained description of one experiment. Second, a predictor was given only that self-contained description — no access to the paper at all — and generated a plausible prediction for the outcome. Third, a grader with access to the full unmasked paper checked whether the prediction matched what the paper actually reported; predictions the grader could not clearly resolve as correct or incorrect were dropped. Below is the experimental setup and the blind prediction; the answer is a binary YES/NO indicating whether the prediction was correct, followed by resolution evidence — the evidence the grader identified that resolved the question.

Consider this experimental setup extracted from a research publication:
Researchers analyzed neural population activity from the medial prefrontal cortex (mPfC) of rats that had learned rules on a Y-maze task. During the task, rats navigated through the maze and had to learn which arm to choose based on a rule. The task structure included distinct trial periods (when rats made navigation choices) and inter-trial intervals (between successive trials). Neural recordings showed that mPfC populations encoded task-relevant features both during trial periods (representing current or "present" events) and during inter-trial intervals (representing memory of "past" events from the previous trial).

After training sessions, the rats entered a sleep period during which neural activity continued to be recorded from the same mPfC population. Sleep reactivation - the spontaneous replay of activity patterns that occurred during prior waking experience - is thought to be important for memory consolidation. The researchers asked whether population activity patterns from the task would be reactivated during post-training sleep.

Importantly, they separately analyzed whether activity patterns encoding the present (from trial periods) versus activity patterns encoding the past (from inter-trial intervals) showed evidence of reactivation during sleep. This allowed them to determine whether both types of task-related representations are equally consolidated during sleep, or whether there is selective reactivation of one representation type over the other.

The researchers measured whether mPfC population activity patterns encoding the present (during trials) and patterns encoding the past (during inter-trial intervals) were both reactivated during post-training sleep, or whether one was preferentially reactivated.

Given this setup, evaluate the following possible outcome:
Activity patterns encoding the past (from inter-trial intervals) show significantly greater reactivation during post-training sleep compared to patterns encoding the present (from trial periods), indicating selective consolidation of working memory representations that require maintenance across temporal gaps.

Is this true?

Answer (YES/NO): NO